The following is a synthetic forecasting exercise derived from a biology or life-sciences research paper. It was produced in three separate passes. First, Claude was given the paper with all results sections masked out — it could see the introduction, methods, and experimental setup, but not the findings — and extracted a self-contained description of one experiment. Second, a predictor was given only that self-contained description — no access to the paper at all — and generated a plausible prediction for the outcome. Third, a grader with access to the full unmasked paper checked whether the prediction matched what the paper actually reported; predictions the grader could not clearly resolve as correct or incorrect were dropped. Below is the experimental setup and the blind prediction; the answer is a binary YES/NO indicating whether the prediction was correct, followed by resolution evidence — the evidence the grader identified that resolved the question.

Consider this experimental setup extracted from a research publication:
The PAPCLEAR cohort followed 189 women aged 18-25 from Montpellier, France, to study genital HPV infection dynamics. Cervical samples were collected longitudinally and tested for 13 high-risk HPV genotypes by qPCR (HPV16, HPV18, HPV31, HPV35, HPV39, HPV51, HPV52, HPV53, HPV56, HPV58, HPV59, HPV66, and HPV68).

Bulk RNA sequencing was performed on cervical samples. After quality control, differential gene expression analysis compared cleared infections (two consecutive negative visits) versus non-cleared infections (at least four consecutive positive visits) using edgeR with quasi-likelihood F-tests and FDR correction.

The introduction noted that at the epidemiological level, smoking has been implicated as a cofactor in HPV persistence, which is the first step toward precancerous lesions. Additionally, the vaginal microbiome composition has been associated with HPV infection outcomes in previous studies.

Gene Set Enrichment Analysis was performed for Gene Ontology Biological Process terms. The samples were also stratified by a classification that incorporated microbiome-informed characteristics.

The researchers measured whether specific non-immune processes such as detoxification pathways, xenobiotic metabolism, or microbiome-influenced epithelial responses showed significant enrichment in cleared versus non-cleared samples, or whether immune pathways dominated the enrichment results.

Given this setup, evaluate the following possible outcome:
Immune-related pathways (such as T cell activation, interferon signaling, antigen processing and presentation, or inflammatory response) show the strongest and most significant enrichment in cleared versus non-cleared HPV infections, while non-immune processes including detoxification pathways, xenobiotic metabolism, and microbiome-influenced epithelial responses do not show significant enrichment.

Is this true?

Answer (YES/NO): NO